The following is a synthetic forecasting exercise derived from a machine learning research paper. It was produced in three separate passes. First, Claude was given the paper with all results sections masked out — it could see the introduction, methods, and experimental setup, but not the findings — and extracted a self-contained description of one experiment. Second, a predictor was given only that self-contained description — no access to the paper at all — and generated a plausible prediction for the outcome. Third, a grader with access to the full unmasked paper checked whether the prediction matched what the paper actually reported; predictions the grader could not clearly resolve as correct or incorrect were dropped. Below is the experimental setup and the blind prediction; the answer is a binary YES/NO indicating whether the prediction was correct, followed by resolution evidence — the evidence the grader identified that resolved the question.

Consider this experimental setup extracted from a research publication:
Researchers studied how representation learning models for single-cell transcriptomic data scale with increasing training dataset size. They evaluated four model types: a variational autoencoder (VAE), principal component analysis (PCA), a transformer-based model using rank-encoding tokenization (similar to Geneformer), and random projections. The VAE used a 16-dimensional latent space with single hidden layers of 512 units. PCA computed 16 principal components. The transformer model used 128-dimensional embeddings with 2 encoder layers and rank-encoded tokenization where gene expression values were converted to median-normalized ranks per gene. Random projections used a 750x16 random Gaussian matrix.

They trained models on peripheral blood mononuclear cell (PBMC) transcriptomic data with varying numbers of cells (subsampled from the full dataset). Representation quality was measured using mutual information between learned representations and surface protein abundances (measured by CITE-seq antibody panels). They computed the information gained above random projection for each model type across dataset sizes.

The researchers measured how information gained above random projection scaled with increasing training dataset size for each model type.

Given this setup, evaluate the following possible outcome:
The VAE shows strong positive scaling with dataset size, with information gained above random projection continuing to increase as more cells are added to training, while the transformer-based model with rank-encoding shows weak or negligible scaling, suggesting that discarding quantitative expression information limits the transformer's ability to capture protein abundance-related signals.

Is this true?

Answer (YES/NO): NO